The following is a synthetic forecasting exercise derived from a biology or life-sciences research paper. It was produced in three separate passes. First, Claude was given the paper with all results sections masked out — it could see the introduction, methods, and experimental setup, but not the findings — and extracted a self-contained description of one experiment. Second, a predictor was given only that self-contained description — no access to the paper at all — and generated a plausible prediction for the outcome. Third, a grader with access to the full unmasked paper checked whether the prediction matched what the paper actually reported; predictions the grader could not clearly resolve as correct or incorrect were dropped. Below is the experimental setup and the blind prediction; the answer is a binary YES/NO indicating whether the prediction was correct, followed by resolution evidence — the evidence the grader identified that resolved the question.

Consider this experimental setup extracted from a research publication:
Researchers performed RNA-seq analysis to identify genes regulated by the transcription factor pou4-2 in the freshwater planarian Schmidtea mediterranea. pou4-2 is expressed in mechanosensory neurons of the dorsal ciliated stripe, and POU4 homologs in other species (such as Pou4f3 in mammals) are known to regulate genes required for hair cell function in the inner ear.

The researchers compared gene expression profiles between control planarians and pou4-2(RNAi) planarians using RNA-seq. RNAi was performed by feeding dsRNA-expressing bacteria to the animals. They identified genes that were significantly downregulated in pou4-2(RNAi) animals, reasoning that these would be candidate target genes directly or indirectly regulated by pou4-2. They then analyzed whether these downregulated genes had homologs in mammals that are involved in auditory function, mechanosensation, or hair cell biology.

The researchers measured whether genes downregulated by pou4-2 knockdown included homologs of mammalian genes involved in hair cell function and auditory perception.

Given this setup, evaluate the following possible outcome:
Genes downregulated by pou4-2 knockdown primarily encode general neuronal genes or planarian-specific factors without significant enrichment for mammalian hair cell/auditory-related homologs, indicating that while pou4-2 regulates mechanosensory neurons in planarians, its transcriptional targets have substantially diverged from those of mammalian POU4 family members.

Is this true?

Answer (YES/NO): NO